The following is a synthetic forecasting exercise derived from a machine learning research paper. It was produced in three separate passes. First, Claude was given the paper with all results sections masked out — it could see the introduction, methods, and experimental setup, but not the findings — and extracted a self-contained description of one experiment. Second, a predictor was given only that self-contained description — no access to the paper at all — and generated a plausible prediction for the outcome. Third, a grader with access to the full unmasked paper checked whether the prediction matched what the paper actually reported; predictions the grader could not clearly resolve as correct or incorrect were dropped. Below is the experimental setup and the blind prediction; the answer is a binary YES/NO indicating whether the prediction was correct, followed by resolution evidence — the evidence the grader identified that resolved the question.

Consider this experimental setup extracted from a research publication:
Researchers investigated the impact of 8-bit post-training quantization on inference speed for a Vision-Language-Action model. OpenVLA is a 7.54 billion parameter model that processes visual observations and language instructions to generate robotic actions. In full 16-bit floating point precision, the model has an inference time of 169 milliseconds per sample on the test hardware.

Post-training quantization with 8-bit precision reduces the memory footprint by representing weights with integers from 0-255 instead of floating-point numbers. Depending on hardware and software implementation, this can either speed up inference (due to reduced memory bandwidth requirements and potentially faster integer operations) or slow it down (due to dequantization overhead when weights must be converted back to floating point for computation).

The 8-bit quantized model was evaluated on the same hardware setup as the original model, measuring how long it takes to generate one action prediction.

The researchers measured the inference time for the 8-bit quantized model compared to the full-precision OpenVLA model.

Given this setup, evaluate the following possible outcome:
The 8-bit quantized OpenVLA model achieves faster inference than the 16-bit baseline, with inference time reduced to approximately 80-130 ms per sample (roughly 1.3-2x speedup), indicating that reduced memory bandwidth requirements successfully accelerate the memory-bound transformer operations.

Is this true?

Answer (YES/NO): NO